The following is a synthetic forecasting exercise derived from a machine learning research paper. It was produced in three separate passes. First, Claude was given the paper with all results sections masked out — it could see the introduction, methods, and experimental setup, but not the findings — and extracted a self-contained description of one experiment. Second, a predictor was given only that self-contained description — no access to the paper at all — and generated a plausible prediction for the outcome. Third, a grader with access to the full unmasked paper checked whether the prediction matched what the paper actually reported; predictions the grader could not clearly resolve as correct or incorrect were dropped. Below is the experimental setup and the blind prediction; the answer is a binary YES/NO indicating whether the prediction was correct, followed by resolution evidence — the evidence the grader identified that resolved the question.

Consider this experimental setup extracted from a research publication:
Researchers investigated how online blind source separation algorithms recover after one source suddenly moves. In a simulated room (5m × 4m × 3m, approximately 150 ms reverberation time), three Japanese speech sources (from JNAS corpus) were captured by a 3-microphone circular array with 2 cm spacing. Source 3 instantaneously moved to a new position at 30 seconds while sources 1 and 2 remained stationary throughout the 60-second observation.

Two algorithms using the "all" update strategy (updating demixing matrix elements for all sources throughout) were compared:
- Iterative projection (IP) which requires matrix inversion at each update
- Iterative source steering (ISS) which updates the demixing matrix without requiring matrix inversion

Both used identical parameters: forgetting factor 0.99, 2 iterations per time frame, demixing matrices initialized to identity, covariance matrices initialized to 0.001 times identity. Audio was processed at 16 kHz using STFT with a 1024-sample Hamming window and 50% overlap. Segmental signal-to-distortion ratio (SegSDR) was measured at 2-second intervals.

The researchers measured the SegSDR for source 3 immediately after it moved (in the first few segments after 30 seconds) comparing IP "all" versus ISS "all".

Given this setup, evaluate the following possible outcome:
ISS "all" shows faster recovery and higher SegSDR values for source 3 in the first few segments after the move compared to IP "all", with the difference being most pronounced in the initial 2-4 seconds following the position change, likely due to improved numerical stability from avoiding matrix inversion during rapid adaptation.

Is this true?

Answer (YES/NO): NO